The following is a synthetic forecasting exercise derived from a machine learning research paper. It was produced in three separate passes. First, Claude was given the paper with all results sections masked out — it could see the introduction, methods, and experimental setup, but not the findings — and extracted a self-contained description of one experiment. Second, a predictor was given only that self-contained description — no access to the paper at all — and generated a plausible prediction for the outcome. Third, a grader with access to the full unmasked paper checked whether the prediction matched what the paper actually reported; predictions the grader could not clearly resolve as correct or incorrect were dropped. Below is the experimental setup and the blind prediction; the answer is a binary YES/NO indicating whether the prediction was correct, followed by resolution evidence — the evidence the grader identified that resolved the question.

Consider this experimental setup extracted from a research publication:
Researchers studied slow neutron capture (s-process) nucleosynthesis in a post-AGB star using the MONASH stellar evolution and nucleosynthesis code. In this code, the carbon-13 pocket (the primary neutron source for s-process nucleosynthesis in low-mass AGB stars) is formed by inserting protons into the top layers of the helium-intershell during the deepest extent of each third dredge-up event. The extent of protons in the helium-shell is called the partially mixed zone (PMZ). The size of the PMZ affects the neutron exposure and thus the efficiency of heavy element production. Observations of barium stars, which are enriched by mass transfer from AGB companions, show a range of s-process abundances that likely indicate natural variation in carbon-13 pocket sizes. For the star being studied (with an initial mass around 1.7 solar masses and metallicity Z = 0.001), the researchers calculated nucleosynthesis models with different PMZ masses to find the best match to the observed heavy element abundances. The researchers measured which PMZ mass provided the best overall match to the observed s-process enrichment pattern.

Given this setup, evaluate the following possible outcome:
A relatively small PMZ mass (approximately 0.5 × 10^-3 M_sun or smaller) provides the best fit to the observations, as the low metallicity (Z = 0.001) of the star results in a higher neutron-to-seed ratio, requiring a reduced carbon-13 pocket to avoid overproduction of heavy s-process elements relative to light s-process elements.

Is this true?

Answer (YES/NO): NO